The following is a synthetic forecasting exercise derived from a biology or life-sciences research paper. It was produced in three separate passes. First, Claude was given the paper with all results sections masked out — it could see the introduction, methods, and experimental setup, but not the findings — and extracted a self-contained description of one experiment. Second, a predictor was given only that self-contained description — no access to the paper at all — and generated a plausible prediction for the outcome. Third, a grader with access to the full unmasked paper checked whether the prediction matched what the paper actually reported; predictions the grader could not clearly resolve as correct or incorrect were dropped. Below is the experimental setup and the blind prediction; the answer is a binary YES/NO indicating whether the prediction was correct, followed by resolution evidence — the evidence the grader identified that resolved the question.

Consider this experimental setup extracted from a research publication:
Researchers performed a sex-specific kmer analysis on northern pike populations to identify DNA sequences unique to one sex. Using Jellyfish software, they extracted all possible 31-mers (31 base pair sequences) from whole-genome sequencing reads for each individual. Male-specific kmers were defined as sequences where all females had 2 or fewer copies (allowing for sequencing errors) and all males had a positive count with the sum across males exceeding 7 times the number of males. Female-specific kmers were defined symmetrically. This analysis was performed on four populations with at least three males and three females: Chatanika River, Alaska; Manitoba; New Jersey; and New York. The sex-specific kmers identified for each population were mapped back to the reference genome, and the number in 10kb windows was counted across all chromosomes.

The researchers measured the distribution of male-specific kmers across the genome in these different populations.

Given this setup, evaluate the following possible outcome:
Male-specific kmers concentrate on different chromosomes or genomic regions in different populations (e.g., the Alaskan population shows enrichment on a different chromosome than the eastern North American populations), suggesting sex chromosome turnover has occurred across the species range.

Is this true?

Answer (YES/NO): NO